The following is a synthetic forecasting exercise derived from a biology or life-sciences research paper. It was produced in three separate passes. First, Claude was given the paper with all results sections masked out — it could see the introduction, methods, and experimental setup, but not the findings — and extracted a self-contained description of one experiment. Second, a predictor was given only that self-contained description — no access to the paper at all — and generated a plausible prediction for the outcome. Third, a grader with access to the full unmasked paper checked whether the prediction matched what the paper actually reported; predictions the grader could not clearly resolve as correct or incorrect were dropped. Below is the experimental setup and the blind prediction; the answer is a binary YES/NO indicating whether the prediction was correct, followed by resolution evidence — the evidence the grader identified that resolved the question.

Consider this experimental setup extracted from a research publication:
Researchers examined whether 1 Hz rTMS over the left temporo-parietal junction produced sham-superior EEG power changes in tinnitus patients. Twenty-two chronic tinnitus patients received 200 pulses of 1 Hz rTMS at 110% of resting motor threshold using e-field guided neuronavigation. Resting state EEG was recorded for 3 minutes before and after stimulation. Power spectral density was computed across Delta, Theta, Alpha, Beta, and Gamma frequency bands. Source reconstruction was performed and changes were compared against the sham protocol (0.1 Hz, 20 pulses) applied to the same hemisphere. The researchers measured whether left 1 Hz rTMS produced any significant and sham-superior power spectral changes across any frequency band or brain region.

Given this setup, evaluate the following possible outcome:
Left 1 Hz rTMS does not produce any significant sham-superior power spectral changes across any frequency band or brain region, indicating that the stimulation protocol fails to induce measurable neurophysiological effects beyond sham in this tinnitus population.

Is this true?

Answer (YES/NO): YES